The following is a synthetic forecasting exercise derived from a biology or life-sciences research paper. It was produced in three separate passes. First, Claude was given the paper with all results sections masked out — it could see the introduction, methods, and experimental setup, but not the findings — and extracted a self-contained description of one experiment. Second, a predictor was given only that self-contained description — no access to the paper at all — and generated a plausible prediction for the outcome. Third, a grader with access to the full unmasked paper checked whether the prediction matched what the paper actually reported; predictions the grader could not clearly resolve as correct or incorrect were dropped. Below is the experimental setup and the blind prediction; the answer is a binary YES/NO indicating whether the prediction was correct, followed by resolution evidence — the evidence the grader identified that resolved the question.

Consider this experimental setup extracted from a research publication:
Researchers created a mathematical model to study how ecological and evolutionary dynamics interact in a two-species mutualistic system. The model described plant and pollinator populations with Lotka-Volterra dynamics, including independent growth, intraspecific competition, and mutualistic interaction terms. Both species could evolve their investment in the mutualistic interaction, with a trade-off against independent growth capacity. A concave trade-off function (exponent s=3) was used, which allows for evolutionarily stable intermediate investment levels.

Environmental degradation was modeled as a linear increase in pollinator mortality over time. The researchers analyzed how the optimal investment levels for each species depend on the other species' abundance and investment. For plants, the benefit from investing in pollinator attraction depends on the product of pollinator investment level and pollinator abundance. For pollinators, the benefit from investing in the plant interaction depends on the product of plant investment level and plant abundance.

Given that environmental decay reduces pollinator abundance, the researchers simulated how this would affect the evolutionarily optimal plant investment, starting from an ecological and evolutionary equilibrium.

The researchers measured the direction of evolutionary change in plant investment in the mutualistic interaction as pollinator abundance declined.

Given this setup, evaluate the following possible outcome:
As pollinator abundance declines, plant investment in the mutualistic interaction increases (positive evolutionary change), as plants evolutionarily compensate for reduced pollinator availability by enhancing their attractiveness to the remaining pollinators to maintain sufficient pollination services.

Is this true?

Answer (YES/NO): NO